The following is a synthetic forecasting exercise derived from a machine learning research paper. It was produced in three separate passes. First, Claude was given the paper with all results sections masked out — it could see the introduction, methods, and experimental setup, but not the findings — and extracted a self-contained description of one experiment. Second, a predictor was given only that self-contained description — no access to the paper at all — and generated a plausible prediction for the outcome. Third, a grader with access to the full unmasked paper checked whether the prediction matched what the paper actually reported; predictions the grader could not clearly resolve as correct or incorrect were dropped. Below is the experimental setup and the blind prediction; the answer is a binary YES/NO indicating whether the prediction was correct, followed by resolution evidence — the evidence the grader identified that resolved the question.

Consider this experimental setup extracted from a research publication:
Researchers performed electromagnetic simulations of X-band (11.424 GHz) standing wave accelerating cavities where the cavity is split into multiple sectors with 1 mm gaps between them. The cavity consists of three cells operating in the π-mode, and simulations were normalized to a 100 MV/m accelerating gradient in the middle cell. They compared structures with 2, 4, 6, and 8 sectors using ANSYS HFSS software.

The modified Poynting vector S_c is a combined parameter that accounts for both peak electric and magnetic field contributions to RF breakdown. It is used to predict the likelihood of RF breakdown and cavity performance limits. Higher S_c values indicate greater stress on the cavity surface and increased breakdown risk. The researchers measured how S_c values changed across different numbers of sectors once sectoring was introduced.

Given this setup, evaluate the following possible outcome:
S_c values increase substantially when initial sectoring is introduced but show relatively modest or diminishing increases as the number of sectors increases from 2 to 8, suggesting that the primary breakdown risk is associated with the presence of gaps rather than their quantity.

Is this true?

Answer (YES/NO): YES